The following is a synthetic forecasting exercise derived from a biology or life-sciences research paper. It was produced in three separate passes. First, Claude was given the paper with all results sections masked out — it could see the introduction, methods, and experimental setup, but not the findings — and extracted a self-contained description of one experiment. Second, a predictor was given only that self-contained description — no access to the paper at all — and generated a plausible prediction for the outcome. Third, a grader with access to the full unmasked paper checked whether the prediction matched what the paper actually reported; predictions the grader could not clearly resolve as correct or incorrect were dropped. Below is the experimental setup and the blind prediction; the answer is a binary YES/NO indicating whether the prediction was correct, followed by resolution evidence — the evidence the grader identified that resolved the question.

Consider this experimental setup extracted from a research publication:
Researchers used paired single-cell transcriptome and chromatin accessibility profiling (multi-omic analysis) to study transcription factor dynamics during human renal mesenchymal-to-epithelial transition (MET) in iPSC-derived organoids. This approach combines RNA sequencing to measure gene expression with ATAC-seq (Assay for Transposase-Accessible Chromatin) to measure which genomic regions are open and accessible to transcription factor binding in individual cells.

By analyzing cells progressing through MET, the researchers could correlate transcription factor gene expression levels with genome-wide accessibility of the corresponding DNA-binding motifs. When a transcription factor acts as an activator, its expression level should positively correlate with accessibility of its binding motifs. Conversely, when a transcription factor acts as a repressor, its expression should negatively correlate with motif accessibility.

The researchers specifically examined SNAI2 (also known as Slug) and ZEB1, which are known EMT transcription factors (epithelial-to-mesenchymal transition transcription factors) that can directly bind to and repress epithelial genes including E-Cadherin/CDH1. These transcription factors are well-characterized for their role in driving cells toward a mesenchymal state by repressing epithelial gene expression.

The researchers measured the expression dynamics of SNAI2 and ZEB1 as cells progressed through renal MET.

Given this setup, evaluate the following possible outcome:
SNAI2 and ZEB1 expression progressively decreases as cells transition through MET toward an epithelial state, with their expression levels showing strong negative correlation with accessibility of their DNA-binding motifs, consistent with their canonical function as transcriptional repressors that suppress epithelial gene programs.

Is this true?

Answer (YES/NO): YES